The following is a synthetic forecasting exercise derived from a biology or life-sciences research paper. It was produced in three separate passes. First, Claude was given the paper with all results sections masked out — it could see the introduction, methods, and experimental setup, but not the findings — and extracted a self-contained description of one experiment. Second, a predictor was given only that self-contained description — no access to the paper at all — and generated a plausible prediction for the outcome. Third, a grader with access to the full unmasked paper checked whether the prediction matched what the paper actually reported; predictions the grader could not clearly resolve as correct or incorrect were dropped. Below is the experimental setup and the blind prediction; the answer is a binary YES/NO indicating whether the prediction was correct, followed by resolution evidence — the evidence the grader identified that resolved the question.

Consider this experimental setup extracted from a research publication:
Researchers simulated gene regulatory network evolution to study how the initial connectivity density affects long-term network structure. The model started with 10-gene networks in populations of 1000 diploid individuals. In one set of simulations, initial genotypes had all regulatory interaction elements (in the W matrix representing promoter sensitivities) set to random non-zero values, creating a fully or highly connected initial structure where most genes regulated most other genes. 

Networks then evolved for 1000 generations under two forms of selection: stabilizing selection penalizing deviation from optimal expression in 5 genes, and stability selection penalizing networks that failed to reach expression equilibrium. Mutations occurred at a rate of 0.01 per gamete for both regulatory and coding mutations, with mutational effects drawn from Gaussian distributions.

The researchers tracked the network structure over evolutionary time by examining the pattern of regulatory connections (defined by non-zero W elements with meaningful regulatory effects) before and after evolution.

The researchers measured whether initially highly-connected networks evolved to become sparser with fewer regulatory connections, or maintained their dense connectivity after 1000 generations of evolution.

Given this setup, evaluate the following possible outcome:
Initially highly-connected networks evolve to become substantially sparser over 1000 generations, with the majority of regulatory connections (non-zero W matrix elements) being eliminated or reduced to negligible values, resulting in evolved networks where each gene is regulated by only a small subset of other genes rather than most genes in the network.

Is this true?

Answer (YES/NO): NO